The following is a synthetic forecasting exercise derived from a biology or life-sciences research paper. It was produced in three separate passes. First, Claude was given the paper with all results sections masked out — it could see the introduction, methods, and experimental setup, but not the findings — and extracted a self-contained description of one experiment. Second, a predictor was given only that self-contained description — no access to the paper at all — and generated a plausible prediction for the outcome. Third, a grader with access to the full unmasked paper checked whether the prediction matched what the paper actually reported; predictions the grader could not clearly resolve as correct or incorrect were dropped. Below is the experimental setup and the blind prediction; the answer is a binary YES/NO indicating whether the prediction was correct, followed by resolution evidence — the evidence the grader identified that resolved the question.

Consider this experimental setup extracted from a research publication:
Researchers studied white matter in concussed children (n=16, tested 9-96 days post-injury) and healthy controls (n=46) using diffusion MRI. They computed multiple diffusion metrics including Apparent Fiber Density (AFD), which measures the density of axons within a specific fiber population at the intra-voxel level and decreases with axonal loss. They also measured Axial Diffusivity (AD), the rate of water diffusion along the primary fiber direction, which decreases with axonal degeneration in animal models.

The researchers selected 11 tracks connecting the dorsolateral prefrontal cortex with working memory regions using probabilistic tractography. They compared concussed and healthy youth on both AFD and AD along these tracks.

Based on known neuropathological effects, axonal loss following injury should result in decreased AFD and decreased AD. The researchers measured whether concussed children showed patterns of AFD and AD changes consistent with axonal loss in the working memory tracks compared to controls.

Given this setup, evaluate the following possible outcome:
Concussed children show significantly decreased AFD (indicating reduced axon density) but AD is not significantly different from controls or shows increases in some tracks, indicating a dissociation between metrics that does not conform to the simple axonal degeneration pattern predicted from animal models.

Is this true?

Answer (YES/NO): NO